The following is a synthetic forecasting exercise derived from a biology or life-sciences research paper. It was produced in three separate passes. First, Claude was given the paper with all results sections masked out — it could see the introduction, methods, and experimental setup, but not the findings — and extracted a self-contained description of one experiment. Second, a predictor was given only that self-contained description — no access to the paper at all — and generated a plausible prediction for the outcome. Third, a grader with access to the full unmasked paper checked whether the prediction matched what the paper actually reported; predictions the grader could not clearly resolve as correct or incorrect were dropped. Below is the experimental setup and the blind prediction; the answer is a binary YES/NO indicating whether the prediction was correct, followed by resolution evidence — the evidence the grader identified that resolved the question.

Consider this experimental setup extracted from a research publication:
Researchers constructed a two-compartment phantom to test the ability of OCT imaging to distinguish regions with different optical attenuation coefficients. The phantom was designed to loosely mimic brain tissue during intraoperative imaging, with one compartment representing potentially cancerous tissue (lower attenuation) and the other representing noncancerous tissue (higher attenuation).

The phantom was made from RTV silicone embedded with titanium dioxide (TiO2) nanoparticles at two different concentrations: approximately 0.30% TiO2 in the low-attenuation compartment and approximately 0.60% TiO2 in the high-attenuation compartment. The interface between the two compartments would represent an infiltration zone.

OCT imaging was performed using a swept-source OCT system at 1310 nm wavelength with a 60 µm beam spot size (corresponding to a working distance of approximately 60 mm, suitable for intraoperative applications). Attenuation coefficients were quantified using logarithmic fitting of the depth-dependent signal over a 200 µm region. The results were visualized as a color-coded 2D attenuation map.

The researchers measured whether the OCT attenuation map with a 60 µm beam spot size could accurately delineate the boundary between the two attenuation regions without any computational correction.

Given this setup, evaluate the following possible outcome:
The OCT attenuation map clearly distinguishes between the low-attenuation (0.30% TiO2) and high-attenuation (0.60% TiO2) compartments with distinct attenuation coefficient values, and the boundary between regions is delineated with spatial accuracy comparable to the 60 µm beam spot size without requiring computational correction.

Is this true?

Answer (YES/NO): NO